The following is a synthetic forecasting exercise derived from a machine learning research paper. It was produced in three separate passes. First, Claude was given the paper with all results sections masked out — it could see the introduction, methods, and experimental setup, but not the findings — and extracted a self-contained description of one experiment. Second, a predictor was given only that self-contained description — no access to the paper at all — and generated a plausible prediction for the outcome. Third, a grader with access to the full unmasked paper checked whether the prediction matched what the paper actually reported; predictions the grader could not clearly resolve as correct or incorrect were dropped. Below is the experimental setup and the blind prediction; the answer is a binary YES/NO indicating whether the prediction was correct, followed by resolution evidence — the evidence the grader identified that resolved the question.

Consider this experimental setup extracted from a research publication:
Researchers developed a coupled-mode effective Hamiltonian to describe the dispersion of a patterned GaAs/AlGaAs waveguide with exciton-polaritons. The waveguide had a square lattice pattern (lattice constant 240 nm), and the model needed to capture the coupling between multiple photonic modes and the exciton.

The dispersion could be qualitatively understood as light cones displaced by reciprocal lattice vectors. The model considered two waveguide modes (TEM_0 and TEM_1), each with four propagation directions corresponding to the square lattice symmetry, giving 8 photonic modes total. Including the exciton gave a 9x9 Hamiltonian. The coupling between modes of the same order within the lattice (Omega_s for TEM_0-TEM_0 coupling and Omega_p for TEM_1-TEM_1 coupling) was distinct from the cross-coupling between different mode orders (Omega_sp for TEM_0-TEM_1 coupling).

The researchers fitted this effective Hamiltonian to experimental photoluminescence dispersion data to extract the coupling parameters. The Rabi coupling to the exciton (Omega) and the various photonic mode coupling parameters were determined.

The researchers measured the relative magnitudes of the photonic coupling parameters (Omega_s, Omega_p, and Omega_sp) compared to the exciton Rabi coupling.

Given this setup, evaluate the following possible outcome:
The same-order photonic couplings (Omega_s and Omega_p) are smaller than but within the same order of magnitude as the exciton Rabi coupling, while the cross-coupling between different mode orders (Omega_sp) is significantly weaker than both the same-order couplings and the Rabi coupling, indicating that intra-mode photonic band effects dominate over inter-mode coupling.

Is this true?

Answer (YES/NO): NO